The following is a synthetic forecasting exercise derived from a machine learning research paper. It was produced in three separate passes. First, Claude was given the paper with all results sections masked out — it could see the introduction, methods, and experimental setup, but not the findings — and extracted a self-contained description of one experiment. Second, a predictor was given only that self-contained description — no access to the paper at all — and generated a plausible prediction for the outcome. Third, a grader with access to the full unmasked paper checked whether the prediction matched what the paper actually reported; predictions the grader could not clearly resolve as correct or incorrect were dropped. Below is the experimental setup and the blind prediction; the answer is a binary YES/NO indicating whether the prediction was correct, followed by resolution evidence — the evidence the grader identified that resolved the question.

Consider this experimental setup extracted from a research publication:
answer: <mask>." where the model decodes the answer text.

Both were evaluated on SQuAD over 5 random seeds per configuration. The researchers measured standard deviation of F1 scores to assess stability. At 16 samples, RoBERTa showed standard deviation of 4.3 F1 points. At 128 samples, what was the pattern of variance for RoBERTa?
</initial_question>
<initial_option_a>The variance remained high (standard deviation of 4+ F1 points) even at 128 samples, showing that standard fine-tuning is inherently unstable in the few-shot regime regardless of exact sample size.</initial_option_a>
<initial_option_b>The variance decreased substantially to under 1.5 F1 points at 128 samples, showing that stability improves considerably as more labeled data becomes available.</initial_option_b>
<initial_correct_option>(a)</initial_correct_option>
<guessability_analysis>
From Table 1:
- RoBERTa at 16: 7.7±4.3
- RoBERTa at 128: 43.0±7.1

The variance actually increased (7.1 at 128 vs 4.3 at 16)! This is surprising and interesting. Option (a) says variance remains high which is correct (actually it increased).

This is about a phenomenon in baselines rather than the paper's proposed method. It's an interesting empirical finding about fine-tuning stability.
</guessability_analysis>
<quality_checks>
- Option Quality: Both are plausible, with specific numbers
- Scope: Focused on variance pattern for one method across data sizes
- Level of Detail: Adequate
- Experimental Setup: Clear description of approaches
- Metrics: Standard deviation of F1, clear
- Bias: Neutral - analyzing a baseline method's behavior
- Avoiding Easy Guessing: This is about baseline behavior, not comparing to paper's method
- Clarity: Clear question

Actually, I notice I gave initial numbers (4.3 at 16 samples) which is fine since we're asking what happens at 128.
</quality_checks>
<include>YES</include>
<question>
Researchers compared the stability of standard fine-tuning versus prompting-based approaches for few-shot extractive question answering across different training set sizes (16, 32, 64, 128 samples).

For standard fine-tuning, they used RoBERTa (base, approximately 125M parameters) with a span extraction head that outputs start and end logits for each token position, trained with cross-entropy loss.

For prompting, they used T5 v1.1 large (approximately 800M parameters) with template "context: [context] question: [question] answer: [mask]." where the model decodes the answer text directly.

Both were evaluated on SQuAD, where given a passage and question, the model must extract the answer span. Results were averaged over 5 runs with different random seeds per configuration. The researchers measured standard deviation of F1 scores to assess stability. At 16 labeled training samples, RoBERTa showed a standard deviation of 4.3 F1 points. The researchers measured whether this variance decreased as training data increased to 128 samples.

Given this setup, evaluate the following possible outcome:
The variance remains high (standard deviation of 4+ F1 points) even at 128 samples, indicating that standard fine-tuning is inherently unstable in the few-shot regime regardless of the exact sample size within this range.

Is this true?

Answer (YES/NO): YES